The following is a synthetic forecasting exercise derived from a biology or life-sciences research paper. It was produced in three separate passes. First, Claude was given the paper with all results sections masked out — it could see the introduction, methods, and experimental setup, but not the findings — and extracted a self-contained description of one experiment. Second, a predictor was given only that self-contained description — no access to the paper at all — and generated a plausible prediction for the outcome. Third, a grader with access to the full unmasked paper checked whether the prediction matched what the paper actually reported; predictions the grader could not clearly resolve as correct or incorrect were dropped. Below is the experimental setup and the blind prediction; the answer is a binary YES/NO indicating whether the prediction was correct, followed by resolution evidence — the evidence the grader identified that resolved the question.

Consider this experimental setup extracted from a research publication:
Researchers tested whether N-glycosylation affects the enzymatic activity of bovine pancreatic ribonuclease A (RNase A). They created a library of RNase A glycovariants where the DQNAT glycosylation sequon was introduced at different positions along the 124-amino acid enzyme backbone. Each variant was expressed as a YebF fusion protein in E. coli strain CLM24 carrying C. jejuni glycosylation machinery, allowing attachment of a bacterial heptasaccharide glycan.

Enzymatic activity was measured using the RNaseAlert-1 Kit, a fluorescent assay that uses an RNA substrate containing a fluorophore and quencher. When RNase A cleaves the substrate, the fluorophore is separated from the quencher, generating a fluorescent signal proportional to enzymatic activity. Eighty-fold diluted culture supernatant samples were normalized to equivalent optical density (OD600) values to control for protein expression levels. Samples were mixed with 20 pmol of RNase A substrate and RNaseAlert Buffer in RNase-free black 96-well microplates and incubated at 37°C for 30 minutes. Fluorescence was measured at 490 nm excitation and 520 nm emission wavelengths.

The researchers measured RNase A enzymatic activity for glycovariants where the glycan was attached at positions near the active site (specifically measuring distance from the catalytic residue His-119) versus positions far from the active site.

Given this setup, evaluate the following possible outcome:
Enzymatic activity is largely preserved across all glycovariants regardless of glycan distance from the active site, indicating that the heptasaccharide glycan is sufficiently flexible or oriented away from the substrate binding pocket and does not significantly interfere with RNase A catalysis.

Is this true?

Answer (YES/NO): NO